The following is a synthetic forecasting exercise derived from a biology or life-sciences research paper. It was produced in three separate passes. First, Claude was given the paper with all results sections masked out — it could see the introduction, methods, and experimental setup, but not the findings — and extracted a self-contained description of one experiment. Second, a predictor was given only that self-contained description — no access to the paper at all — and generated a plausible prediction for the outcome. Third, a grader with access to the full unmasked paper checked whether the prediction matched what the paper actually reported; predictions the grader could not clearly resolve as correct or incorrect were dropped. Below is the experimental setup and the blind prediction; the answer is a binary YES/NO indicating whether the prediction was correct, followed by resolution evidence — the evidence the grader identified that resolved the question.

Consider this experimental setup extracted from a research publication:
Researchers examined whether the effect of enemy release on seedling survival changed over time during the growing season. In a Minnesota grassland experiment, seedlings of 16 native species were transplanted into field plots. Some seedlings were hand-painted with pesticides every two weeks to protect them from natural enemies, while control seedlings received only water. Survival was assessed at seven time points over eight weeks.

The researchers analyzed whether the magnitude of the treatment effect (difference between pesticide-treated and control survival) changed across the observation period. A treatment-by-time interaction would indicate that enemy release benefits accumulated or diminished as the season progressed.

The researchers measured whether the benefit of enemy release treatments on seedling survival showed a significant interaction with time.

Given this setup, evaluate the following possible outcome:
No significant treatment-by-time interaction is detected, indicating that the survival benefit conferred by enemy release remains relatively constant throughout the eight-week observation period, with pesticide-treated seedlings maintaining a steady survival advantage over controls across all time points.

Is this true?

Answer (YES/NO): NO